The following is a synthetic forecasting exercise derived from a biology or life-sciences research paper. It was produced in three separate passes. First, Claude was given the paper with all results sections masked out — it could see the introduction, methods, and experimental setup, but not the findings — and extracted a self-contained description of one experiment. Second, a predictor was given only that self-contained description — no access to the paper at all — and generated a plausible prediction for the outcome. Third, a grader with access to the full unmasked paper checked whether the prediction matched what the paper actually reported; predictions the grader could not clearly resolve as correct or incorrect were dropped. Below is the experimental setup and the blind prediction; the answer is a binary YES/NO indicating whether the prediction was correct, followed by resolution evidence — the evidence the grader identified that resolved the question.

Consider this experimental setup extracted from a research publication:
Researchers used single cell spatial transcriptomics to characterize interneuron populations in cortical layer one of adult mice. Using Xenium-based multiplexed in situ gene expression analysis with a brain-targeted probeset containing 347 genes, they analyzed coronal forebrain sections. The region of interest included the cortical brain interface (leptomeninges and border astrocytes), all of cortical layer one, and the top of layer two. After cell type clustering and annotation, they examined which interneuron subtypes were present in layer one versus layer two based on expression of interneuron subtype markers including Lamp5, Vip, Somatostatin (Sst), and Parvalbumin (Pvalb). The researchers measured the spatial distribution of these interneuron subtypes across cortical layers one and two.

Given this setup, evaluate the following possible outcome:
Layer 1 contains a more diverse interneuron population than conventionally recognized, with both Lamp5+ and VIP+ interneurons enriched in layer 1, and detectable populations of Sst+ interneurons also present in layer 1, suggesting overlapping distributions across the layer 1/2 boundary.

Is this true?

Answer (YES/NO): NO